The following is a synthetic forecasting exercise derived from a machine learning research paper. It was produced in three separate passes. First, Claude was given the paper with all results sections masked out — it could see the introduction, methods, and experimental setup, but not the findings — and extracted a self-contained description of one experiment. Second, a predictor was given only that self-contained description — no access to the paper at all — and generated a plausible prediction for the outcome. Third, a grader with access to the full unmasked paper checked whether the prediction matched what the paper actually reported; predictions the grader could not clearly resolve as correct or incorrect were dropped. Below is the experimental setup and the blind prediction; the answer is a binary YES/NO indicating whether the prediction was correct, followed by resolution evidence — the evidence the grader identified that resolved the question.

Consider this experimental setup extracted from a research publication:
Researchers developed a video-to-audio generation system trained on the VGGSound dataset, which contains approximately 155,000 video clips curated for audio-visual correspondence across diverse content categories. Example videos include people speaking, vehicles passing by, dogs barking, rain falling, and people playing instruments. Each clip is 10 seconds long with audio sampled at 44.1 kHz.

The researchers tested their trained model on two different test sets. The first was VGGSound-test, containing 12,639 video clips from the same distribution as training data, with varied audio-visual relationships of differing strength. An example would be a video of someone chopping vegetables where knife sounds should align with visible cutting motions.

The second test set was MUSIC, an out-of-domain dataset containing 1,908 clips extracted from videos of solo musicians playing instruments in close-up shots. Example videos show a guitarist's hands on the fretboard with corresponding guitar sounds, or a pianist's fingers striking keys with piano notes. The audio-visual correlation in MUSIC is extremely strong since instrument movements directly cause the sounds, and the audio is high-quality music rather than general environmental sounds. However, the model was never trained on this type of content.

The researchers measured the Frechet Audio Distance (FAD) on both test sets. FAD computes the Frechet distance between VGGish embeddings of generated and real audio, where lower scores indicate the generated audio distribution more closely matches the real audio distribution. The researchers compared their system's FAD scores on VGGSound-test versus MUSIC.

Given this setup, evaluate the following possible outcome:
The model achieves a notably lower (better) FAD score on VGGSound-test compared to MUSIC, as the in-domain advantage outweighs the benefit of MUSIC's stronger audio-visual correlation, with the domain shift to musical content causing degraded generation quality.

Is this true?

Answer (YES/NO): YES